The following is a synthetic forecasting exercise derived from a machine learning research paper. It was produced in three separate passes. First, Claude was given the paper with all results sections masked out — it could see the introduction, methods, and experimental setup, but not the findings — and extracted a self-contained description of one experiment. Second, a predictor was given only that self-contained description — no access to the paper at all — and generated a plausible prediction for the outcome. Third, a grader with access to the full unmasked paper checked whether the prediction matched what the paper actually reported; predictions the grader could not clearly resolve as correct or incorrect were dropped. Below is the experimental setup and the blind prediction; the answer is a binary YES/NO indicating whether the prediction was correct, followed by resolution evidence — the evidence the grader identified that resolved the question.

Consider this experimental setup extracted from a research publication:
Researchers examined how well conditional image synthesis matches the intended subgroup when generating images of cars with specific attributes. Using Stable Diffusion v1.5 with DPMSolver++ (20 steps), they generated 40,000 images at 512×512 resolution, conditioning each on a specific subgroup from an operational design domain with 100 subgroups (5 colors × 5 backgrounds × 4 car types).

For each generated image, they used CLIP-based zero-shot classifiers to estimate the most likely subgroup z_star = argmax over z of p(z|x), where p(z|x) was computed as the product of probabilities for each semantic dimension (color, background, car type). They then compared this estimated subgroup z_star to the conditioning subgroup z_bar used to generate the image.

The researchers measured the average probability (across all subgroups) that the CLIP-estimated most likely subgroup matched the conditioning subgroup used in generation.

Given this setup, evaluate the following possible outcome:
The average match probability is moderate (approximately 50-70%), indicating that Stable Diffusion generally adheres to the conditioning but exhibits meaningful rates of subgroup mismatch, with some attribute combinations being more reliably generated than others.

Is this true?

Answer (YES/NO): NO